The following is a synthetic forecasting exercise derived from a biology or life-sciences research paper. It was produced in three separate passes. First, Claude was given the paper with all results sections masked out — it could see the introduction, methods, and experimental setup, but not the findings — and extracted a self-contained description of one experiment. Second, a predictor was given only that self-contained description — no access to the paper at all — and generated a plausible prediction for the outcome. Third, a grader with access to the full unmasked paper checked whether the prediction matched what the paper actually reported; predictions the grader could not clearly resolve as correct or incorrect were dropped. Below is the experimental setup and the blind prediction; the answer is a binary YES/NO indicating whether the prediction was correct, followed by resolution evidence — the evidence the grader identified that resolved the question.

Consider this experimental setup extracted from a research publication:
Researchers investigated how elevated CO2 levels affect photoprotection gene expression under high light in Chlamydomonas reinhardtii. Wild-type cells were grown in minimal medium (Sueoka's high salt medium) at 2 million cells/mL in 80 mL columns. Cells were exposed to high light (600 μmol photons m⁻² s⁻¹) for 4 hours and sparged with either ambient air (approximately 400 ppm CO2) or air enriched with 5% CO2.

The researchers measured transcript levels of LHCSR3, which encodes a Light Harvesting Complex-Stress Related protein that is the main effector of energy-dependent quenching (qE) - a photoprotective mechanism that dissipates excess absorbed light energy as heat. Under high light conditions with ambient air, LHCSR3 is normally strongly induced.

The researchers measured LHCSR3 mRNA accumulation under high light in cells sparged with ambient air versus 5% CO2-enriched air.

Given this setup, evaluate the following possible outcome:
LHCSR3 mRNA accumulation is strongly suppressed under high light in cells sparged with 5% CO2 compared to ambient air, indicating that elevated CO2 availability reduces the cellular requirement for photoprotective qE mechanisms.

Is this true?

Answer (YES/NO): YES